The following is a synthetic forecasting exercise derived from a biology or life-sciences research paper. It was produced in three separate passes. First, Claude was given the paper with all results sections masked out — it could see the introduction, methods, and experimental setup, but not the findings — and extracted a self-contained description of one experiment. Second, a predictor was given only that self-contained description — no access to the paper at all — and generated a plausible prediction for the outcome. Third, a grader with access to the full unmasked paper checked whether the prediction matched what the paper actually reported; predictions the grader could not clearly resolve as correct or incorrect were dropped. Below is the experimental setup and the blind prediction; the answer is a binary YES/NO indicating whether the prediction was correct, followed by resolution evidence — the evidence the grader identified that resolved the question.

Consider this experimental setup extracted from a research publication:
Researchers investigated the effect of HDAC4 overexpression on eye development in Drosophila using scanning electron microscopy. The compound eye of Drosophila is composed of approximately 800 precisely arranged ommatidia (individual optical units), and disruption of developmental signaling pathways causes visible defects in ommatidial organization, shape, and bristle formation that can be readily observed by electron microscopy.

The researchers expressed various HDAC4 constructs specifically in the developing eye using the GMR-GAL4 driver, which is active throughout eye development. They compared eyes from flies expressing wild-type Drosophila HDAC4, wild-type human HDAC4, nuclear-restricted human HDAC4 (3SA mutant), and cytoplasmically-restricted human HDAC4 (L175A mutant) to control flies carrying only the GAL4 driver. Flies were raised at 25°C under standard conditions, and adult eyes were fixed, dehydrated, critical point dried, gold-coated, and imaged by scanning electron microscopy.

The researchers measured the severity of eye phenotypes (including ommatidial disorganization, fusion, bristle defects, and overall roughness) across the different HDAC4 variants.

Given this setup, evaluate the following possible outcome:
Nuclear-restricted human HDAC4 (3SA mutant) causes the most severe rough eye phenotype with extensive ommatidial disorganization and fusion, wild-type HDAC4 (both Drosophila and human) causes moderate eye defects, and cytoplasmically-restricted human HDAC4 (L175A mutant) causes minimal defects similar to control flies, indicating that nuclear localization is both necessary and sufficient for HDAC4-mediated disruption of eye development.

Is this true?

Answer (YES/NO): NO